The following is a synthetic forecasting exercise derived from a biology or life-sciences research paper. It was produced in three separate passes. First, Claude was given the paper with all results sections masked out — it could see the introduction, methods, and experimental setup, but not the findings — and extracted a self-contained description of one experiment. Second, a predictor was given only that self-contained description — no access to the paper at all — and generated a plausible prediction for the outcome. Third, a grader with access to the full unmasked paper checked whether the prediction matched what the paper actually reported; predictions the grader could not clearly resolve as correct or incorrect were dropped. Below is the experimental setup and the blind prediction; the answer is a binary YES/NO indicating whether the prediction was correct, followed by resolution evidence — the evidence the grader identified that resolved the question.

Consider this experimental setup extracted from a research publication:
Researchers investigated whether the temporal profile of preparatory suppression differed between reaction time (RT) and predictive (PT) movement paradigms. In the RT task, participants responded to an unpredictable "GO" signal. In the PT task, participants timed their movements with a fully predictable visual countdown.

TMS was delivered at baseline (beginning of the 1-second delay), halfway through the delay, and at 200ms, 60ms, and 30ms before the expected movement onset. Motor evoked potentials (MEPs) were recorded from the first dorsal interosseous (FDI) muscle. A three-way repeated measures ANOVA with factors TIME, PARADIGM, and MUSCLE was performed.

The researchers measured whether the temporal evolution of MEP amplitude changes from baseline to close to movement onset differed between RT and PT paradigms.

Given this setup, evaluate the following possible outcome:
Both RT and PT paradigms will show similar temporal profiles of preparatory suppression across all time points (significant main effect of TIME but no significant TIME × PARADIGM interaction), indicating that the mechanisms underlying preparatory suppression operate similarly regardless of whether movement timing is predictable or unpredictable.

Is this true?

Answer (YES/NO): YES